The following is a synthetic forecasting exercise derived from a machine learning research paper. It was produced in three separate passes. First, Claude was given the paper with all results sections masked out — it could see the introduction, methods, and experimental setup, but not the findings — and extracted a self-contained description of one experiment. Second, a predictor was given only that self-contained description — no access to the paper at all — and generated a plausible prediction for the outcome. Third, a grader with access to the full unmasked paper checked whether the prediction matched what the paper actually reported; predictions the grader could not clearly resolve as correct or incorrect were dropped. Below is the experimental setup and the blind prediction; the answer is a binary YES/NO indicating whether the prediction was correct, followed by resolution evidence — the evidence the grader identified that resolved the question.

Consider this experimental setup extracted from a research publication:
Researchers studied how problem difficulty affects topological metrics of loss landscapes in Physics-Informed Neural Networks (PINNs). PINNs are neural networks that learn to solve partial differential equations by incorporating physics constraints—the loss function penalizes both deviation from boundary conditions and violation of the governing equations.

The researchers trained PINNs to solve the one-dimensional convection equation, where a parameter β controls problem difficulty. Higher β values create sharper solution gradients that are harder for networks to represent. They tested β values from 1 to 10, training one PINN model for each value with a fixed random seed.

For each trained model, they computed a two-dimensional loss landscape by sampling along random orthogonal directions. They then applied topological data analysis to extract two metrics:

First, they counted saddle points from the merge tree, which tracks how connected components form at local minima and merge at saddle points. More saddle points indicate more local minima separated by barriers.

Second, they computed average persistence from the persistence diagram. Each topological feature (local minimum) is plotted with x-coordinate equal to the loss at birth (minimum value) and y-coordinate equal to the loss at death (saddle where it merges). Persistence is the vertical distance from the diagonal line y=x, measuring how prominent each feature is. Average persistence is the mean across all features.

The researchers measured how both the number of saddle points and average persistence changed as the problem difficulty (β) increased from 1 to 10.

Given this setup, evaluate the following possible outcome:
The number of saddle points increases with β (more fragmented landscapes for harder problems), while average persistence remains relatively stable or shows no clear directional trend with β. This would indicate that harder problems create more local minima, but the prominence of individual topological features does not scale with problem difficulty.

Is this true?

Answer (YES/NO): NO